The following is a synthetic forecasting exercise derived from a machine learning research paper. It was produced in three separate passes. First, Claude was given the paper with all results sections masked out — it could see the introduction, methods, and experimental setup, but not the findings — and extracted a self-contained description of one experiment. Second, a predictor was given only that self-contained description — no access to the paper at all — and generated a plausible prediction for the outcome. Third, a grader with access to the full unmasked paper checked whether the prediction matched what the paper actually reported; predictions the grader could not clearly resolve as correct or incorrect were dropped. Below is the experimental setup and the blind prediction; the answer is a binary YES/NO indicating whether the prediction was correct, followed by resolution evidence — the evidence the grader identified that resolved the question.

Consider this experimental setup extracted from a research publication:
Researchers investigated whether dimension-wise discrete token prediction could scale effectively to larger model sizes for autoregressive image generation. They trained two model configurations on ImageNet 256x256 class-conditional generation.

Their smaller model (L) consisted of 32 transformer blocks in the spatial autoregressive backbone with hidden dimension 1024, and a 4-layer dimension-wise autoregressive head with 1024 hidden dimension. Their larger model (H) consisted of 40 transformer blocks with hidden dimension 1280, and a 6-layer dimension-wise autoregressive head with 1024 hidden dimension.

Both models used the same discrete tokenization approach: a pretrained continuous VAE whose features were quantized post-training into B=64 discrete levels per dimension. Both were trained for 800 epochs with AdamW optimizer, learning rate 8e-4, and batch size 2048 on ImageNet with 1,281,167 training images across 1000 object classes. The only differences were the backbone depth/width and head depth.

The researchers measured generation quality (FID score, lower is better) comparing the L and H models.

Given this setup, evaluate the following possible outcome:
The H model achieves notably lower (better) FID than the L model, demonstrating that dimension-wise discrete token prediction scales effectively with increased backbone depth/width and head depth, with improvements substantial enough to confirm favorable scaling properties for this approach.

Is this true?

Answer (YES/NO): YES